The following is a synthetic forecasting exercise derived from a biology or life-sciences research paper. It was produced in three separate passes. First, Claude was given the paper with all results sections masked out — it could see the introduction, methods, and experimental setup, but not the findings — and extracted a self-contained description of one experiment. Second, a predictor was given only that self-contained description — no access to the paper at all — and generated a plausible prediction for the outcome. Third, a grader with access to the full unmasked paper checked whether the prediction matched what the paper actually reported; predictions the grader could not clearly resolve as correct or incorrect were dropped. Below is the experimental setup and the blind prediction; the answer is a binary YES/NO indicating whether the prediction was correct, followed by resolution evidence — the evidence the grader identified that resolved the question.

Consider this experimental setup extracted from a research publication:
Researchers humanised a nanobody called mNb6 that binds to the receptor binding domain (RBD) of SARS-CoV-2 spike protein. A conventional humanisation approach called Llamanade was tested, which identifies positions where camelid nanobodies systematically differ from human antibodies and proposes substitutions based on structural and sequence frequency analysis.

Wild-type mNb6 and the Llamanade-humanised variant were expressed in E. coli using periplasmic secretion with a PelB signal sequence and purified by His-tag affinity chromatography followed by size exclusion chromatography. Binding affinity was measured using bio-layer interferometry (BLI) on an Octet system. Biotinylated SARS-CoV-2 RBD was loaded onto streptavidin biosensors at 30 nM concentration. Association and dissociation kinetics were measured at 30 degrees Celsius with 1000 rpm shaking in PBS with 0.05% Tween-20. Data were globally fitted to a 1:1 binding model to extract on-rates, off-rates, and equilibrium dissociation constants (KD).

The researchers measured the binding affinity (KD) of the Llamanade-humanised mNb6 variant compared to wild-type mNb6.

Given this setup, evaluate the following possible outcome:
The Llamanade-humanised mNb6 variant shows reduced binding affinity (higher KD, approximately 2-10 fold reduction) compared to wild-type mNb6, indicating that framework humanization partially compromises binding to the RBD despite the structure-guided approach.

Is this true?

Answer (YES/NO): NO